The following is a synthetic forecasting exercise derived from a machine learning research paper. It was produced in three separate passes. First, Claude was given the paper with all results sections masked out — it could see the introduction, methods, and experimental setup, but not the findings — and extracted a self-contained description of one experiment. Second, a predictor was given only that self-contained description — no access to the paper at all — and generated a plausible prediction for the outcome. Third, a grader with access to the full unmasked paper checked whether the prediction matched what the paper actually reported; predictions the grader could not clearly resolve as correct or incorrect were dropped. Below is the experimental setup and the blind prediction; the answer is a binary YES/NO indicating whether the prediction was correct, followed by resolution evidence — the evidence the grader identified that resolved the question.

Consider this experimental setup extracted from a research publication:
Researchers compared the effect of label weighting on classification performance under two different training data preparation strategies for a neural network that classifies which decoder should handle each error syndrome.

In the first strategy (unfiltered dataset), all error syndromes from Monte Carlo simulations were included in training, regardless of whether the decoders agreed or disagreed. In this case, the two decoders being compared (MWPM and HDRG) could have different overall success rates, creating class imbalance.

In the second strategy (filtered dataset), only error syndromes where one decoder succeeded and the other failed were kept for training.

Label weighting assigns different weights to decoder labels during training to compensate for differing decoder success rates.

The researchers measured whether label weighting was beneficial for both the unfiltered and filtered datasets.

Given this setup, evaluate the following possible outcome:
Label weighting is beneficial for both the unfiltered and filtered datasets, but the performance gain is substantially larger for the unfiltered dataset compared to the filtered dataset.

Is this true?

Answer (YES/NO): NO